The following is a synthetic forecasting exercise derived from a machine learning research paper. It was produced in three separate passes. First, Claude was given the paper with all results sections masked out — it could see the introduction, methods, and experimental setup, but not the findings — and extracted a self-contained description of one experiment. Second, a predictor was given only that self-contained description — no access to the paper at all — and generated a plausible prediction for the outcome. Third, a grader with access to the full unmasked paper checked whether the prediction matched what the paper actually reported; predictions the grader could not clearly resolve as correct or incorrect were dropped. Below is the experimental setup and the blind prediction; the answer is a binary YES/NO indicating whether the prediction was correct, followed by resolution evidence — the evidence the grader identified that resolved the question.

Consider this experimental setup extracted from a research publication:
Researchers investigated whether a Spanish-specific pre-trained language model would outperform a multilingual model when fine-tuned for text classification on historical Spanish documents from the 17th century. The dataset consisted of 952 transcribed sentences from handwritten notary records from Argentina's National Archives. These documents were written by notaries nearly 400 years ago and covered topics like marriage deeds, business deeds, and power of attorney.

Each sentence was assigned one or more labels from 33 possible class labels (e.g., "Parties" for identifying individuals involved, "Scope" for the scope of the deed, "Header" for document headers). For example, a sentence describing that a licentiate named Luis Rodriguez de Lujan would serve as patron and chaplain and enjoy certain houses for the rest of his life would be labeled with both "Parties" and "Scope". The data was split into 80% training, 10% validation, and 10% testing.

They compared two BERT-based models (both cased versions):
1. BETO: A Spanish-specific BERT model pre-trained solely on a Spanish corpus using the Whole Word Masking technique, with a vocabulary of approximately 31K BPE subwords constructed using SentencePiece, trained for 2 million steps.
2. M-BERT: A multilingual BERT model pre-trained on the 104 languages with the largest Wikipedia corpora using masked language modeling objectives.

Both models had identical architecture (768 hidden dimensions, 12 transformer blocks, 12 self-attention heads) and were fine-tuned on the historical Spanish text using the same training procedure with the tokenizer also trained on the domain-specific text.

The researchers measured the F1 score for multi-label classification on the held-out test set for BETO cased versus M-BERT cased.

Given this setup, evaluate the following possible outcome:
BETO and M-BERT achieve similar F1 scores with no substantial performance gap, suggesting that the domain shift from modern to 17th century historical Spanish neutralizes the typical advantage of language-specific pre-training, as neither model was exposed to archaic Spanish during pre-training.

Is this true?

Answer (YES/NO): NO